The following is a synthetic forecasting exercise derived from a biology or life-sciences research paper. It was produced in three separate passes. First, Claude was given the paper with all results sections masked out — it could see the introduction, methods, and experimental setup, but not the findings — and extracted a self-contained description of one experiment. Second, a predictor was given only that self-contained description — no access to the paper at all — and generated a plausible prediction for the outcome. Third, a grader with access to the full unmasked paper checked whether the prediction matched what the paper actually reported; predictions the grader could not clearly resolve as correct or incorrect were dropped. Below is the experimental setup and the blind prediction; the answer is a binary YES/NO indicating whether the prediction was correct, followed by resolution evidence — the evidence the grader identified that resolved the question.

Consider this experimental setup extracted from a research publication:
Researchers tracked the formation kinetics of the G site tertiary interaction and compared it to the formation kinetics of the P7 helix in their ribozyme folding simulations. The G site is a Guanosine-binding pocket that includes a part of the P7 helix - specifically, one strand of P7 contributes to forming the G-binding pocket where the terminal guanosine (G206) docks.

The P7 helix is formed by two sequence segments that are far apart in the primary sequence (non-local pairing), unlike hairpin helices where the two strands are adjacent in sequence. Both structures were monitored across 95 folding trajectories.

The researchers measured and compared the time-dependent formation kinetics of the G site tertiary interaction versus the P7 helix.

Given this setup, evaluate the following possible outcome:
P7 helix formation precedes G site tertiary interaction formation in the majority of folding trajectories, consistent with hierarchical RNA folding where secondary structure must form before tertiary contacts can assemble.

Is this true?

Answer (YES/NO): YES